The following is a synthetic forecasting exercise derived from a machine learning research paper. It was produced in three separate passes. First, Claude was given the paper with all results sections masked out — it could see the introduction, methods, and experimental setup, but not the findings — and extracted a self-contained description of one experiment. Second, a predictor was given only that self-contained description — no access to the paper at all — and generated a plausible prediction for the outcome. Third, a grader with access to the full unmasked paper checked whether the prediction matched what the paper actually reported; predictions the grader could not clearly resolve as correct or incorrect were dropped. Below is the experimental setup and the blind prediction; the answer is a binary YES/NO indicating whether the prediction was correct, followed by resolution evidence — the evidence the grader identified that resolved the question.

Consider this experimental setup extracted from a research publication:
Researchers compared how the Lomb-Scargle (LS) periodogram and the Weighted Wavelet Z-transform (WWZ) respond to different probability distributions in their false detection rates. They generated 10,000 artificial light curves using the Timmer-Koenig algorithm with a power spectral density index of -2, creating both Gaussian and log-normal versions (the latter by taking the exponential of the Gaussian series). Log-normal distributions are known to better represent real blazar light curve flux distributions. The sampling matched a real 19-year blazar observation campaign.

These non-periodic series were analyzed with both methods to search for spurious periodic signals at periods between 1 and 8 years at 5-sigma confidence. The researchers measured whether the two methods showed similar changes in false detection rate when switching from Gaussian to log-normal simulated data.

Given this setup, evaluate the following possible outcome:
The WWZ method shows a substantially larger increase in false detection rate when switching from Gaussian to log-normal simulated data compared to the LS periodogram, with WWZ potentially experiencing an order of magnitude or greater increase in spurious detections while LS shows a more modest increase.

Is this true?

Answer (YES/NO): NO